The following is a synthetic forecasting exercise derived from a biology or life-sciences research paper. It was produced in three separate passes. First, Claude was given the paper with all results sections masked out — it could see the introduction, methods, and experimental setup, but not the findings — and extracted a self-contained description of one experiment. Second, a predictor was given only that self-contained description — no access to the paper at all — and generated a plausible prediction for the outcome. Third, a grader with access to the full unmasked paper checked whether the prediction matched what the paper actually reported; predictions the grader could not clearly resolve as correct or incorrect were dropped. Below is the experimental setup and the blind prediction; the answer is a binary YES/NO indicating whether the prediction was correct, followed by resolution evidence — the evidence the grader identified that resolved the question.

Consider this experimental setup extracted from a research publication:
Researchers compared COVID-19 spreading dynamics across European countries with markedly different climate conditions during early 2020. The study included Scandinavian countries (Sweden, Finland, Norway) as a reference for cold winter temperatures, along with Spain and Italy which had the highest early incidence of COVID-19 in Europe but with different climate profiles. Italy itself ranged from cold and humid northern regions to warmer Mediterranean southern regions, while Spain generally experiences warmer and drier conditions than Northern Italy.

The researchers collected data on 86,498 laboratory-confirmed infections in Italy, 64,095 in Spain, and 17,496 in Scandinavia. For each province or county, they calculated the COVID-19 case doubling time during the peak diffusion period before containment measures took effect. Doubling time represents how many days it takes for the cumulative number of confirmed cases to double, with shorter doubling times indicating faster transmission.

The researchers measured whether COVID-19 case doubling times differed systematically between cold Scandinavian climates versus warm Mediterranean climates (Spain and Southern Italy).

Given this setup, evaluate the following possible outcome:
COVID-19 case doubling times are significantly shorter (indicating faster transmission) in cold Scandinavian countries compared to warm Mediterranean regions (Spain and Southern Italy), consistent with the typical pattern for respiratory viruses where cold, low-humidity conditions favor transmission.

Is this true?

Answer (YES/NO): NO